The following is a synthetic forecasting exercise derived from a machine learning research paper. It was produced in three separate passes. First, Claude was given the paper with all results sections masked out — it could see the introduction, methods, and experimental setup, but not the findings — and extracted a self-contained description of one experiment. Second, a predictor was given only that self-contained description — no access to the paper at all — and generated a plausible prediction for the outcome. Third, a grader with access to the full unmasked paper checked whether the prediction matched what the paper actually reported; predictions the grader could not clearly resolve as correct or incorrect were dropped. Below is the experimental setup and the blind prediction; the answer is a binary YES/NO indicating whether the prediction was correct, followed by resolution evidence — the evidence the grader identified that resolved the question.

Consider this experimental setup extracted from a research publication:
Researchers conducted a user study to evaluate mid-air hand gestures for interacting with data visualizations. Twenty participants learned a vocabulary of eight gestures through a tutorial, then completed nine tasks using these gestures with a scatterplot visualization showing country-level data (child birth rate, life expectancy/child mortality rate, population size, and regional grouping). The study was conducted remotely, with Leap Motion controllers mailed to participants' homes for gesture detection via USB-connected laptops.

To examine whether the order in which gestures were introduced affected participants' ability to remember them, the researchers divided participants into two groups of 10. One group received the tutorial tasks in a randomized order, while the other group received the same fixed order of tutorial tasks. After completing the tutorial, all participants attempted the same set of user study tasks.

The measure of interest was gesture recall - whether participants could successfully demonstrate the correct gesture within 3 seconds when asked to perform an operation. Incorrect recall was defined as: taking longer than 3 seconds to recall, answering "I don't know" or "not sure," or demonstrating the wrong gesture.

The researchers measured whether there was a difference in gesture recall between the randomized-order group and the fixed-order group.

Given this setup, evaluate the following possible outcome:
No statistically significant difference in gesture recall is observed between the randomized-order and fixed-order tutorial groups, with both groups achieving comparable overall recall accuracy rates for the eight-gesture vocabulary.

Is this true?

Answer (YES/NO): YES